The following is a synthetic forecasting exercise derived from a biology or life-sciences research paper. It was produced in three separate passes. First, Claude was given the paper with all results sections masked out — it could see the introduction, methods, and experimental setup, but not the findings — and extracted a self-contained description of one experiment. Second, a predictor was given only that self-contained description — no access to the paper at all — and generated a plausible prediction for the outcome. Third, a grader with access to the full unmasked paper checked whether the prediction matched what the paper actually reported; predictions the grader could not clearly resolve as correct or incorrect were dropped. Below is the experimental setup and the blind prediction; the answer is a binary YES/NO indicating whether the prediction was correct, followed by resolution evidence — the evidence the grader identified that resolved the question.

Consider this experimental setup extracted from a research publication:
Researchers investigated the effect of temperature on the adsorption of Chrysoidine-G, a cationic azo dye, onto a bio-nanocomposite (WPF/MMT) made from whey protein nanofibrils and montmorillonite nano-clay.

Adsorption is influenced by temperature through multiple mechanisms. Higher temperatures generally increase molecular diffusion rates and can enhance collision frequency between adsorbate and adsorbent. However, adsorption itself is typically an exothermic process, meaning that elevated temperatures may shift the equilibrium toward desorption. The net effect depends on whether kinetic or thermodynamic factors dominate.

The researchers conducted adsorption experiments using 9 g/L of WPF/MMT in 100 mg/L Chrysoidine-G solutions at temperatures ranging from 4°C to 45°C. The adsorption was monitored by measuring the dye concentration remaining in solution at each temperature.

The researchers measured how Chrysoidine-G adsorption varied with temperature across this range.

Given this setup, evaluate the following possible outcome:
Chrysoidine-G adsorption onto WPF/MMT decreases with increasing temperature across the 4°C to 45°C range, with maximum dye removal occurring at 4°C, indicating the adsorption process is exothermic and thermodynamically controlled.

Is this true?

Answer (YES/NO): NO